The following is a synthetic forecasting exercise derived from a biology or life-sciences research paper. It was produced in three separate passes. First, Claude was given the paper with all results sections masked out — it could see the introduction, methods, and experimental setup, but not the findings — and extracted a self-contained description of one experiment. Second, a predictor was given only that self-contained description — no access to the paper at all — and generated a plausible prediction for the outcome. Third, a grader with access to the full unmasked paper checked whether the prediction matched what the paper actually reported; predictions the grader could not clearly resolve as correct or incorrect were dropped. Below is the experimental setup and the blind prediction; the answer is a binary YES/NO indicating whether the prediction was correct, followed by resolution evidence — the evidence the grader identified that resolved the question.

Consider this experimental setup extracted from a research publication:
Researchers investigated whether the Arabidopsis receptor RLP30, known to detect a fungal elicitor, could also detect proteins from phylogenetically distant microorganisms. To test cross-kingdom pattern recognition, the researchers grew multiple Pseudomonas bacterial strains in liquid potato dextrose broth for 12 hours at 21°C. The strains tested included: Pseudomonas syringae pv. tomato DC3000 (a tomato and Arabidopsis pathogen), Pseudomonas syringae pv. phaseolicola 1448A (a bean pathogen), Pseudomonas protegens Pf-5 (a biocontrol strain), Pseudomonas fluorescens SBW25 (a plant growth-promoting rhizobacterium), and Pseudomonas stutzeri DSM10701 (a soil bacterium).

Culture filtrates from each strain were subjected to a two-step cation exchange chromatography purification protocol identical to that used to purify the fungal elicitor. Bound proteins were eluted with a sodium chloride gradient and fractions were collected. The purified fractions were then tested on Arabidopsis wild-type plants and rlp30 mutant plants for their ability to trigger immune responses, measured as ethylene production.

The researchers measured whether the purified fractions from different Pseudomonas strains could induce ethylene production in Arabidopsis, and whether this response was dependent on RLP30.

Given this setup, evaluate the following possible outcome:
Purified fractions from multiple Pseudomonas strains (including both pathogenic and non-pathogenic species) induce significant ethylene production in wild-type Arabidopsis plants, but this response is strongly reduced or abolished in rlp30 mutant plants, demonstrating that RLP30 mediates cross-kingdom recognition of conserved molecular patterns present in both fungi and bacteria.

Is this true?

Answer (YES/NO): YES